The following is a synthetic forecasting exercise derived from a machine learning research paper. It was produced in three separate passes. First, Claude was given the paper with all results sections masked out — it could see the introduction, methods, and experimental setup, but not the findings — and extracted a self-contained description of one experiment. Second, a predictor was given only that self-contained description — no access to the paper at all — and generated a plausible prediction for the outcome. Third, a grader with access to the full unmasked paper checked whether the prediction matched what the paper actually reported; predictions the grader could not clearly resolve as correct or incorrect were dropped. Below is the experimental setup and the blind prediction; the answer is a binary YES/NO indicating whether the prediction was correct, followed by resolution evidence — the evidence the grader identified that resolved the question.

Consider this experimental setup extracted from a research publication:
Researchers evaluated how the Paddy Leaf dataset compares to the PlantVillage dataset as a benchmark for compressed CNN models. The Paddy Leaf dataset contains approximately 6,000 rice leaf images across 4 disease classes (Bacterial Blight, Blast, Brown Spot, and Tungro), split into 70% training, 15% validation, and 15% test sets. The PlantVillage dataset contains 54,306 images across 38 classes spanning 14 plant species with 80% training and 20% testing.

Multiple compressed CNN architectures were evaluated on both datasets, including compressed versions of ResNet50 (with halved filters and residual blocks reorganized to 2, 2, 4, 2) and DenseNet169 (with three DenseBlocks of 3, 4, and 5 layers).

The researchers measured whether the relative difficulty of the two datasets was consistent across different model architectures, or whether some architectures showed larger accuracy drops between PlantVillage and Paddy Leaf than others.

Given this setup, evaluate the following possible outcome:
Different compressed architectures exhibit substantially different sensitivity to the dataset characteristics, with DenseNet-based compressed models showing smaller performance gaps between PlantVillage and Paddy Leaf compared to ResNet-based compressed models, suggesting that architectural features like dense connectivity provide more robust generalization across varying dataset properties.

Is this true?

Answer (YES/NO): NO